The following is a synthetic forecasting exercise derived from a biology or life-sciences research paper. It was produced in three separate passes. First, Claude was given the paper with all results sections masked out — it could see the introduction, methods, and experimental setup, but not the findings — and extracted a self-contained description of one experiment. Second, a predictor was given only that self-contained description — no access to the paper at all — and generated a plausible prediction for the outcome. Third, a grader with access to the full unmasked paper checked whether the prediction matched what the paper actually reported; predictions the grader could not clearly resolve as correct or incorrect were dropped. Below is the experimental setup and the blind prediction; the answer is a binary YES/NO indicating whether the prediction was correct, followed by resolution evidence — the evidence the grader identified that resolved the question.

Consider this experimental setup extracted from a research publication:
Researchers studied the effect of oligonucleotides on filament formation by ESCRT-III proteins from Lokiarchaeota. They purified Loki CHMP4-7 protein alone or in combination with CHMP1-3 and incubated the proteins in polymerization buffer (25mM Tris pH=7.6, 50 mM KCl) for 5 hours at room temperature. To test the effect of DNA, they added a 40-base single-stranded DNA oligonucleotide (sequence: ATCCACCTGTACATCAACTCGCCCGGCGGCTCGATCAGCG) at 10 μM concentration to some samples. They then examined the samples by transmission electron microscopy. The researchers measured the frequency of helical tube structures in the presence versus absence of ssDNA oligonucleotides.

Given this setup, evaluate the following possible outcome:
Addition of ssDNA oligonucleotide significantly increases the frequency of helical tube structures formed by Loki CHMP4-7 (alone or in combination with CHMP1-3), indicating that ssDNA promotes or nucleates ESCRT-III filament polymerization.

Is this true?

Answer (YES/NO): YES